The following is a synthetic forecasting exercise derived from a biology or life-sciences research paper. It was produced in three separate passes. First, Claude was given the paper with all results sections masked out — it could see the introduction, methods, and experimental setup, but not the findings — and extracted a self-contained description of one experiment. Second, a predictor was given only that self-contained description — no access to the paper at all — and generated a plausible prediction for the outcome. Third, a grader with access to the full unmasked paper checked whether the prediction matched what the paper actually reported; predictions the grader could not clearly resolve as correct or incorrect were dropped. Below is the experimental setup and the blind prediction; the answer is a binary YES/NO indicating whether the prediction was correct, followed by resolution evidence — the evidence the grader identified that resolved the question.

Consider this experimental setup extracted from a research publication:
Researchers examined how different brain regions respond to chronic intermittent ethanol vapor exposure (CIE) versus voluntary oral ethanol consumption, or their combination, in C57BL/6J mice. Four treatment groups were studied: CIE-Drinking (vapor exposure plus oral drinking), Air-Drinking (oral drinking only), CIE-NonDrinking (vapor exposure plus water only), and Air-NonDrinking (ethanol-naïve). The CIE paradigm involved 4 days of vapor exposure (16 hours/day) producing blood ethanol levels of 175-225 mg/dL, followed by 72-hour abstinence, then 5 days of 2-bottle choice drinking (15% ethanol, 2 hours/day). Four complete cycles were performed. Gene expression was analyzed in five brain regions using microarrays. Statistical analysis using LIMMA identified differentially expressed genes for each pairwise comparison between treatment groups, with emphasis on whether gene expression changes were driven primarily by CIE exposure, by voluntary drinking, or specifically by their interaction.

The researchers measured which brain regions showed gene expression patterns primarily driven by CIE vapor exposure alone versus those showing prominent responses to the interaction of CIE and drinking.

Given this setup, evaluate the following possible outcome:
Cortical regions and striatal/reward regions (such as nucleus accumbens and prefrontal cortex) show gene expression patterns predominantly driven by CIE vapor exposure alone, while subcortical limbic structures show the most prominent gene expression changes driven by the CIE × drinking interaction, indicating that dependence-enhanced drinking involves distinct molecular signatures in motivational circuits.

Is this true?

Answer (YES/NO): NO